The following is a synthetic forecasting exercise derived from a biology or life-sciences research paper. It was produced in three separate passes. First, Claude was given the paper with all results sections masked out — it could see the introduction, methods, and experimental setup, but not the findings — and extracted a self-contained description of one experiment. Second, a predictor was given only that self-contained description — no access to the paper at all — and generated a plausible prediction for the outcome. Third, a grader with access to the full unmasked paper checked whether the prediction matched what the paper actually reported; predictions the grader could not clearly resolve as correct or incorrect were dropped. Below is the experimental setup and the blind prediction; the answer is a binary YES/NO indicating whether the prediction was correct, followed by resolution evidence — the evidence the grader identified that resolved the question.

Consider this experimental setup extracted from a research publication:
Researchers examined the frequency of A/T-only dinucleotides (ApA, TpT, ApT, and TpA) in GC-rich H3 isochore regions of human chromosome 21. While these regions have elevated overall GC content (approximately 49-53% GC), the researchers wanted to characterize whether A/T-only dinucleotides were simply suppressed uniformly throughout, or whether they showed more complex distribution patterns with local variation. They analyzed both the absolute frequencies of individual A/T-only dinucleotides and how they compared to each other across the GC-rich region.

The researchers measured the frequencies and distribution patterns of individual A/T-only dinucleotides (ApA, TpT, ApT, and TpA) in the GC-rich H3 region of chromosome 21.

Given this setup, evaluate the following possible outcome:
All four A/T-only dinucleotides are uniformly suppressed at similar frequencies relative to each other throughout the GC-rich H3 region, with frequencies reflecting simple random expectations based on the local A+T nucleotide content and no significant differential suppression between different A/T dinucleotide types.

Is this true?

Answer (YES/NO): NO